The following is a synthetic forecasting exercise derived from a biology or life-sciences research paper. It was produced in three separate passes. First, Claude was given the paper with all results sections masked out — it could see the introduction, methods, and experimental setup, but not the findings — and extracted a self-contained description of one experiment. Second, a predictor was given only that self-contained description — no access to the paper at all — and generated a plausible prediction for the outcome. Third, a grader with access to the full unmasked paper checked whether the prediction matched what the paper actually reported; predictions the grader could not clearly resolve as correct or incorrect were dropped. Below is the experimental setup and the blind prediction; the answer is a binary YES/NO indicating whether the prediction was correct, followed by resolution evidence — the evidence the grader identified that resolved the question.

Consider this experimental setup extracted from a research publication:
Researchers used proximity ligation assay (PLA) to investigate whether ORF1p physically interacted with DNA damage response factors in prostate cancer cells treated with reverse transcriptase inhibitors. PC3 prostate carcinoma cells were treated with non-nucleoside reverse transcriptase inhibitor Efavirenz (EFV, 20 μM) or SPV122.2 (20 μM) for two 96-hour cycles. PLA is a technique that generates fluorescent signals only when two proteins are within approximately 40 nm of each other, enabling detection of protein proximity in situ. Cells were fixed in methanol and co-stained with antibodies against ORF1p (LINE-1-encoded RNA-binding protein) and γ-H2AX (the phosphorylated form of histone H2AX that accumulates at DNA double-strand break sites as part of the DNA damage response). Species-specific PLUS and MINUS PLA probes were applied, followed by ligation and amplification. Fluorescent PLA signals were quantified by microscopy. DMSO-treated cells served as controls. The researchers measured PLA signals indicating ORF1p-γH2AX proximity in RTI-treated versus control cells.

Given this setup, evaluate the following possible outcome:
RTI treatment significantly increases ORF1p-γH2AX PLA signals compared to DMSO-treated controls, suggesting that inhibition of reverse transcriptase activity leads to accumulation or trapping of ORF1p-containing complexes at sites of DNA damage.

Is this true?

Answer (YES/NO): YES